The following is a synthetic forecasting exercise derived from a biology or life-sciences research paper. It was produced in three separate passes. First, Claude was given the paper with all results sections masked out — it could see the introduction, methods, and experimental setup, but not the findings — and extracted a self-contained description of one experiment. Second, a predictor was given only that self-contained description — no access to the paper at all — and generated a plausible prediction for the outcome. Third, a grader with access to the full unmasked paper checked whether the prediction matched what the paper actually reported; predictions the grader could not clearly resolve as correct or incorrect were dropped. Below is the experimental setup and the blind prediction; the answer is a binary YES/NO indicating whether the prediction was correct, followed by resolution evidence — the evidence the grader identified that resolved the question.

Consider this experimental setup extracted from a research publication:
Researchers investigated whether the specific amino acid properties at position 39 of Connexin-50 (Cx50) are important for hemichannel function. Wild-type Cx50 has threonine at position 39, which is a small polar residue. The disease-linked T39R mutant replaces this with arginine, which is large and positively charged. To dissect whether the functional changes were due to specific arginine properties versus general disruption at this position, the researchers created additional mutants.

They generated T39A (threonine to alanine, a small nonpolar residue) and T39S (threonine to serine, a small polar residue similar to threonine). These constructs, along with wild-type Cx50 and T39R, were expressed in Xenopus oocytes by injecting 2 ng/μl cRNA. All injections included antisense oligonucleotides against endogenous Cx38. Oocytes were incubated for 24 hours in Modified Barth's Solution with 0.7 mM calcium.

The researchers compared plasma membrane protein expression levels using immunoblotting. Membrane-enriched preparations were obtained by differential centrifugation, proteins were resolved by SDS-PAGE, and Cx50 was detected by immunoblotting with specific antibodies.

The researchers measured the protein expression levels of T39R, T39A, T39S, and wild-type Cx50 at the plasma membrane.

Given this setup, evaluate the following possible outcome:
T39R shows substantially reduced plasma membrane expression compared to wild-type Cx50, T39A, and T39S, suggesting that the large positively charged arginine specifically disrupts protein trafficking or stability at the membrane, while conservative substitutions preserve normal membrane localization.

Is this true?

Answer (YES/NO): NO